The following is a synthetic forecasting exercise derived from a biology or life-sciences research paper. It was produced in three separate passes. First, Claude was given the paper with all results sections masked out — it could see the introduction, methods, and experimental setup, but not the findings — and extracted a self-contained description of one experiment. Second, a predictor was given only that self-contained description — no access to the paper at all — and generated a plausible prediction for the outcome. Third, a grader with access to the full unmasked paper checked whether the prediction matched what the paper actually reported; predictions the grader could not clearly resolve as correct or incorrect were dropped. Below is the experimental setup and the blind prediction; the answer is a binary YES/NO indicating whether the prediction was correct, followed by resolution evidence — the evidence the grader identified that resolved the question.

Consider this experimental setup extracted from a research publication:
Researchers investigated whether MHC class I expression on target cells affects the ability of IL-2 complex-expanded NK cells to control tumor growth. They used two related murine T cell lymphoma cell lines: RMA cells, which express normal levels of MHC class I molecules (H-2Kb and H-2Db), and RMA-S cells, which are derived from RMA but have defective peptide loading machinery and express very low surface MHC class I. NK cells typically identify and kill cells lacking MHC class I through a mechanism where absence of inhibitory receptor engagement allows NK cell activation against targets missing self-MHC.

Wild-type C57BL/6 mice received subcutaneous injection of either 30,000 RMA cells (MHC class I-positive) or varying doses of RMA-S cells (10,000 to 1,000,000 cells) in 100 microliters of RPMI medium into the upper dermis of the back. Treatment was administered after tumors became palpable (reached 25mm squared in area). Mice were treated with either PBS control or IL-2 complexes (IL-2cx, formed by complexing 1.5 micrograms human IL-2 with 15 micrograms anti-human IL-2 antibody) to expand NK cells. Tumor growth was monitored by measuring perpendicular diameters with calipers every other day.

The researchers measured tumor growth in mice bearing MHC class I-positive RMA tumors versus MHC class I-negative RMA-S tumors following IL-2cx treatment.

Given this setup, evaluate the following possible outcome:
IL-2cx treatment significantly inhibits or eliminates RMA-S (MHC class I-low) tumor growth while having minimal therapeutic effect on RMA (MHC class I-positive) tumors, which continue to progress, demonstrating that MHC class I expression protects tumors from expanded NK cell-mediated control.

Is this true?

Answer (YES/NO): YES